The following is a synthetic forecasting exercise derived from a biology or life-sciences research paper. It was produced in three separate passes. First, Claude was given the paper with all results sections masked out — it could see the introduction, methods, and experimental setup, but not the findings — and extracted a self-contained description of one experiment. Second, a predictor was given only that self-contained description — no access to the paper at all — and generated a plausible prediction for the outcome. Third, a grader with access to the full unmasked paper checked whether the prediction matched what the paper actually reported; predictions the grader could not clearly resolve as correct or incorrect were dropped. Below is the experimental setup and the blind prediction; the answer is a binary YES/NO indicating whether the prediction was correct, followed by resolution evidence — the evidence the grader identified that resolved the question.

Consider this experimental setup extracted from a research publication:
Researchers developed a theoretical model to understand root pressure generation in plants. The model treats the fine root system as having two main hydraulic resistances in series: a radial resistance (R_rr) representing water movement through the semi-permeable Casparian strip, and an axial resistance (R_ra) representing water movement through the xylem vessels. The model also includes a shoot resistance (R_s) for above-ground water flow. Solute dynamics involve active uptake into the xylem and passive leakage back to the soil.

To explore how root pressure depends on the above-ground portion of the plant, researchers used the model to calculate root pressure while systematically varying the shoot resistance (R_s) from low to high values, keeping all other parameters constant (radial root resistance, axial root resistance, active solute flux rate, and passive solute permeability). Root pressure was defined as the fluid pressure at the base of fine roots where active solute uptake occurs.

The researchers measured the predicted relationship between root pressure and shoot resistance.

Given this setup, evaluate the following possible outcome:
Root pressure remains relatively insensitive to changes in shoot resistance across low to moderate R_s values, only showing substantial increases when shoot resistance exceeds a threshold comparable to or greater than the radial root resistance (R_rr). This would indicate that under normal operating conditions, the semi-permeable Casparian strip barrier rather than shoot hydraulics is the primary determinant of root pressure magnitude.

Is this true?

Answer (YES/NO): NO